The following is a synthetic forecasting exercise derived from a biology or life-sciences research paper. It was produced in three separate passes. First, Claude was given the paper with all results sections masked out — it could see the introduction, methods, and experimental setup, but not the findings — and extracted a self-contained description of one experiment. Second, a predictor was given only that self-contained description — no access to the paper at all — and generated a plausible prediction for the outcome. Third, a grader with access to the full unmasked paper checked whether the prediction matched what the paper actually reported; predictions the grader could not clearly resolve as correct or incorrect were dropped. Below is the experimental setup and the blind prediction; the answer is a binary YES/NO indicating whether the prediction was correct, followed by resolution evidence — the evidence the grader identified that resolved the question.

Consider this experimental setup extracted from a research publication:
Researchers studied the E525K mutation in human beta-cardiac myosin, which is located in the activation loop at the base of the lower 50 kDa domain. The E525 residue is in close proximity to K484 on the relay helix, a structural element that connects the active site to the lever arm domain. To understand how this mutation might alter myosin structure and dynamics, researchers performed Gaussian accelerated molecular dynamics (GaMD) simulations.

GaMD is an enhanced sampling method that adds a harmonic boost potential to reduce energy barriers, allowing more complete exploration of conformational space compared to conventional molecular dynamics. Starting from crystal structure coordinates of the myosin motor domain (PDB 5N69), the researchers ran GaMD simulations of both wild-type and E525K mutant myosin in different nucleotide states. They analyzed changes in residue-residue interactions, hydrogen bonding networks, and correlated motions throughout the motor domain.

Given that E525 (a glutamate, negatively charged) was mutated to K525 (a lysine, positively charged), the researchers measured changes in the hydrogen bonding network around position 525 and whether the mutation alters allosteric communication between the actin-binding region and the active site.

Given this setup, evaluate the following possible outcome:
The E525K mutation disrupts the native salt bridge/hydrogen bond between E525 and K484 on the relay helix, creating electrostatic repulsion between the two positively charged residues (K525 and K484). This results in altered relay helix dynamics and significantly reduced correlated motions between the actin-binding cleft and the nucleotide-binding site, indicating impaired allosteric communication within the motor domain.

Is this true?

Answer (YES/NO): NO